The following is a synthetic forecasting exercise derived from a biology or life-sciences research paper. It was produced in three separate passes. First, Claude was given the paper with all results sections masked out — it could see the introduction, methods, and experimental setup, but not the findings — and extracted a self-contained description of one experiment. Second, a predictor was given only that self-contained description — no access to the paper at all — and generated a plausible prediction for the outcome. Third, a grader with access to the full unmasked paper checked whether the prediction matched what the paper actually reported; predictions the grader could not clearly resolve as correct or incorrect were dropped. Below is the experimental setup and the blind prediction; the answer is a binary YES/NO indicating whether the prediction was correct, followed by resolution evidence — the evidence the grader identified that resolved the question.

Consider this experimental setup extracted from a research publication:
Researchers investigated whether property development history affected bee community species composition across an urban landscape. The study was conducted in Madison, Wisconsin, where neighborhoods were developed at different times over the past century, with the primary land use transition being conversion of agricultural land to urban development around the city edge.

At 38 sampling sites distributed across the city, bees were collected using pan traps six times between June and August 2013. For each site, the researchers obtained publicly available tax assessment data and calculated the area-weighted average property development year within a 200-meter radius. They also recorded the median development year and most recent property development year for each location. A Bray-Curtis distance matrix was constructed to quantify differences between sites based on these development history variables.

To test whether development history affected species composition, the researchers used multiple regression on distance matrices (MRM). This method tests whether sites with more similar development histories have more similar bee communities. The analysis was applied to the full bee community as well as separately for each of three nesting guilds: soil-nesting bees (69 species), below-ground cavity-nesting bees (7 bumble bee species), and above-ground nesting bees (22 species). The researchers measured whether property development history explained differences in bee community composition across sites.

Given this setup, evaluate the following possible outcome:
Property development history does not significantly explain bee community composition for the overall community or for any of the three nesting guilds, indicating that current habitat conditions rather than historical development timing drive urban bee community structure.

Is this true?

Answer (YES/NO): YES